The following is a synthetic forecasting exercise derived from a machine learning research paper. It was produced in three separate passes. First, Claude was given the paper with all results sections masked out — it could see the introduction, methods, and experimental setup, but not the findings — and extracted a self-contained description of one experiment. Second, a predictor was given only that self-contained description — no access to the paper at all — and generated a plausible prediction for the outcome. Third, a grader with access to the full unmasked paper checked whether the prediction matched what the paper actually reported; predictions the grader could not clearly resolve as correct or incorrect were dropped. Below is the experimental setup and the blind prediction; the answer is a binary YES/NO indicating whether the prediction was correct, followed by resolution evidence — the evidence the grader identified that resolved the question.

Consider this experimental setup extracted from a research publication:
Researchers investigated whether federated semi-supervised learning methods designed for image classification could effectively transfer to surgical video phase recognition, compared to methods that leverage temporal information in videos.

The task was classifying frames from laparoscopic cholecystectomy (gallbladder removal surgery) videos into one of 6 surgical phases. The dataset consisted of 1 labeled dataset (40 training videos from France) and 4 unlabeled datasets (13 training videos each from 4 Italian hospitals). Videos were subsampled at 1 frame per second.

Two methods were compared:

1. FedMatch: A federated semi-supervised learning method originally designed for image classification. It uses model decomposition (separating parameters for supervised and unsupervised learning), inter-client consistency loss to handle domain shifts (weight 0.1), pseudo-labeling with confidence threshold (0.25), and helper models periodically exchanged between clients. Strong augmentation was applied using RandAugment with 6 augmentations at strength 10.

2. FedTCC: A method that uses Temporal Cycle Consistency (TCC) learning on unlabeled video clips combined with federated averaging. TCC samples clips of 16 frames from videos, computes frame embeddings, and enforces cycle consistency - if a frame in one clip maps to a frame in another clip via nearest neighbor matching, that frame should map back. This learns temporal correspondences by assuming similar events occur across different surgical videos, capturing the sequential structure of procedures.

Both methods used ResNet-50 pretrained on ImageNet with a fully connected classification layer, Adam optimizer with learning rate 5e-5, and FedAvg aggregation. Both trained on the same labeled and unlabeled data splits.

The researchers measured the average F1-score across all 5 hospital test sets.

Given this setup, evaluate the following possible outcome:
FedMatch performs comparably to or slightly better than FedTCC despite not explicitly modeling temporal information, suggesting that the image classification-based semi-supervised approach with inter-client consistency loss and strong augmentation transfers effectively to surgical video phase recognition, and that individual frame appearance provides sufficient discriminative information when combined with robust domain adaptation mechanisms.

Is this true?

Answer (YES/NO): NO